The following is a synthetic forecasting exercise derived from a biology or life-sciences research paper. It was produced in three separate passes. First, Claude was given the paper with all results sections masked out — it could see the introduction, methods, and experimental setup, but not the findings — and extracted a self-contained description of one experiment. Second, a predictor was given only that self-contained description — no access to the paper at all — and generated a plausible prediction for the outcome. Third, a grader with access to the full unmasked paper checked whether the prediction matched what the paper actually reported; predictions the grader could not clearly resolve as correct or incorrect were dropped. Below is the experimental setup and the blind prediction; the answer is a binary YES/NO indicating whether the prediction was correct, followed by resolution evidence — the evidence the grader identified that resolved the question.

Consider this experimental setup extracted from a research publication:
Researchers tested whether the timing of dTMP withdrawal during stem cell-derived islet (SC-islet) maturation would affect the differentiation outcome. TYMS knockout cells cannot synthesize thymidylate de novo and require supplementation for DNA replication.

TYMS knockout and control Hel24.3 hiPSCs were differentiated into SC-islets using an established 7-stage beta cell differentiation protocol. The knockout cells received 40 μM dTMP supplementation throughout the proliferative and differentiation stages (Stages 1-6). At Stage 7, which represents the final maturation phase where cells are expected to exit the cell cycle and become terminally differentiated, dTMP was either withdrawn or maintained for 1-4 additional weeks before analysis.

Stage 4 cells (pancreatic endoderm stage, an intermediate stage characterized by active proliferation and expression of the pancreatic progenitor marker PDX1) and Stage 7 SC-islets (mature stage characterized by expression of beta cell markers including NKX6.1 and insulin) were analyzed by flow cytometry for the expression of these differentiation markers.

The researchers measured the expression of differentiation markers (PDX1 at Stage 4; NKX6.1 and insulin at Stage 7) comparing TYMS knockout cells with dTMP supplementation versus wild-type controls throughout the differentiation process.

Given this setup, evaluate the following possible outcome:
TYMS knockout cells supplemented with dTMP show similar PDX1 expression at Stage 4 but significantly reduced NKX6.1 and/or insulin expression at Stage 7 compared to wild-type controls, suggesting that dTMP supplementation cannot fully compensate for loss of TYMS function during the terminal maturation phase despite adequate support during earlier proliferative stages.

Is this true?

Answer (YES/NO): NO